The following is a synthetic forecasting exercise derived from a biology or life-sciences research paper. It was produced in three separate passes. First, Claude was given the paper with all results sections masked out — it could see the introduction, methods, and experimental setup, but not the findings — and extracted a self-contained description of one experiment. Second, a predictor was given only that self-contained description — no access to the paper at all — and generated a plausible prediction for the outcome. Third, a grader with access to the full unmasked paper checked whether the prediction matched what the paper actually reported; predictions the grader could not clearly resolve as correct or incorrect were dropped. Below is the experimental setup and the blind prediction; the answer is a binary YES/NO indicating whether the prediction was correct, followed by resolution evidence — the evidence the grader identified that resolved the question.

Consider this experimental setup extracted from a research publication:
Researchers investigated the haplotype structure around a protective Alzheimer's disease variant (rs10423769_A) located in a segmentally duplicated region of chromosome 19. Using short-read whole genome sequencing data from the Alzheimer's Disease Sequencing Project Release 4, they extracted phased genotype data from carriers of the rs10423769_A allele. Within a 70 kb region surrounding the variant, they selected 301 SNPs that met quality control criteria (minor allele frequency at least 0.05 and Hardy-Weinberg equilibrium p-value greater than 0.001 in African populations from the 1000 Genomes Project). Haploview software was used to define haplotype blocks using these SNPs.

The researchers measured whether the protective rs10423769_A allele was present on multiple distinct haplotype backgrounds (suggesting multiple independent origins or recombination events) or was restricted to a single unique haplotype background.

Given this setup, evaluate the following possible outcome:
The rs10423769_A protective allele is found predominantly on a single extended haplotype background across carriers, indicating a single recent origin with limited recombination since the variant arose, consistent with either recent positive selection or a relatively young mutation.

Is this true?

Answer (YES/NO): NO